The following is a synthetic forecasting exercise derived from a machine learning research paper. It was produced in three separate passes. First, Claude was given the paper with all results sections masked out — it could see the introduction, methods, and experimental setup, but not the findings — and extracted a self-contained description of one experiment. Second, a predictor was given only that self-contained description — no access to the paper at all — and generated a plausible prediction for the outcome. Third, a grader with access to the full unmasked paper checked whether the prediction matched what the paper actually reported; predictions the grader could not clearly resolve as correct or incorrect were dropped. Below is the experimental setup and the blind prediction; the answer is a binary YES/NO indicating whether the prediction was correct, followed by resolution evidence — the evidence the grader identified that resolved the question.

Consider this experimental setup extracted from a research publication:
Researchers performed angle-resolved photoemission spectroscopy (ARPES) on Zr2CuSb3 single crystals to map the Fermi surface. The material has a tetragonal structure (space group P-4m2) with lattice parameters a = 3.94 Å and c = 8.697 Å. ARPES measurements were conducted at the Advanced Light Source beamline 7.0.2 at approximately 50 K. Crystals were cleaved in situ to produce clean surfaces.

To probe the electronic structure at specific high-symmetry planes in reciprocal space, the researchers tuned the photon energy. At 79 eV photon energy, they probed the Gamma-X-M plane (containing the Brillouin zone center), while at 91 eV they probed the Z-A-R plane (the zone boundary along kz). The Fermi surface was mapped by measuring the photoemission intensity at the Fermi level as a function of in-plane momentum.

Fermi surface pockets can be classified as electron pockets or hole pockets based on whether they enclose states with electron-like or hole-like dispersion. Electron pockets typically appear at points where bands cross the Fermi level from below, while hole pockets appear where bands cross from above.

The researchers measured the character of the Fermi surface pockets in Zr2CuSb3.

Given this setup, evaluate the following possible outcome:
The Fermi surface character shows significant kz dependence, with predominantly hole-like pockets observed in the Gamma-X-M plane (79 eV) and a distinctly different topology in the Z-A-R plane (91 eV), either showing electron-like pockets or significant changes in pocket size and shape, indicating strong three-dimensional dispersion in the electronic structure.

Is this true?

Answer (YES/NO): NO